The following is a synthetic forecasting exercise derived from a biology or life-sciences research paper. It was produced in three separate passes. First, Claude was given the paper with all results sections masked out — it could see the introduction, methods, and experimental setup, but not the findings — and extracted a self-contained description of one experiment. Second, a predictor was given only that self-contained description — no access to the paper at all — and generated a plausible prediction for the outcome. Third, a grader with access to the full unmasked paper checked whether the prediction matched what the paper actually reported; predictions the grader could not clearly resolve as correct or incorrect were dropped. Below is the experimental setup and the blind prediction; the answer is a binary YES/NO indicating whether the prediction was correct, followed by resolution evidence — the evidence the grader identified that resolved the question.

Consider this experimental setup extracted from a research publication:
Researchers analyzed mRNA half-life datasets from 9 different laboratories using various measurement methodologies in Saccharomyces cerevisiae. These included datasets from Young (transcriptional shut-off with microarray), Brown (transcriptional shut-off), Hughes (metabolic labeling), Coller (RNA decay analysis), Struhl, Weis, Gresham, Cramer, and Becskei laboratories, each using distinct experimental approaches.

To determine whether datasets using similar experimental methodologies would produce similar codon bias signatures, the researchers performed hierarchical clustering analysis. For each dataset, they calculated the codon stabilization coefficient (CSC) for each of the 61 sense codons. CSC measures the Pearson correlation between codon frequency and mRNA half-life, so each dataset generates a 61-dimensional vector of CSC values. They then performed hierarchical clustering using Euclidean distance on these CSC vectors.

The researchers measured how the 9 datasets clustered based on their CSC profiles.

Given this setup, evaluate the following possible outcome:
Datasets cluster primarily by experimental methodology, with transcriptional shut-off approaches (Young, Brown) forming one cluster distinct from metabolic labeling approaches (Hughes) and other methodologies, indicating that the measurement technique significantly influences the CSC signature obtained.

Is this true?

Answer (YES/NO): NO